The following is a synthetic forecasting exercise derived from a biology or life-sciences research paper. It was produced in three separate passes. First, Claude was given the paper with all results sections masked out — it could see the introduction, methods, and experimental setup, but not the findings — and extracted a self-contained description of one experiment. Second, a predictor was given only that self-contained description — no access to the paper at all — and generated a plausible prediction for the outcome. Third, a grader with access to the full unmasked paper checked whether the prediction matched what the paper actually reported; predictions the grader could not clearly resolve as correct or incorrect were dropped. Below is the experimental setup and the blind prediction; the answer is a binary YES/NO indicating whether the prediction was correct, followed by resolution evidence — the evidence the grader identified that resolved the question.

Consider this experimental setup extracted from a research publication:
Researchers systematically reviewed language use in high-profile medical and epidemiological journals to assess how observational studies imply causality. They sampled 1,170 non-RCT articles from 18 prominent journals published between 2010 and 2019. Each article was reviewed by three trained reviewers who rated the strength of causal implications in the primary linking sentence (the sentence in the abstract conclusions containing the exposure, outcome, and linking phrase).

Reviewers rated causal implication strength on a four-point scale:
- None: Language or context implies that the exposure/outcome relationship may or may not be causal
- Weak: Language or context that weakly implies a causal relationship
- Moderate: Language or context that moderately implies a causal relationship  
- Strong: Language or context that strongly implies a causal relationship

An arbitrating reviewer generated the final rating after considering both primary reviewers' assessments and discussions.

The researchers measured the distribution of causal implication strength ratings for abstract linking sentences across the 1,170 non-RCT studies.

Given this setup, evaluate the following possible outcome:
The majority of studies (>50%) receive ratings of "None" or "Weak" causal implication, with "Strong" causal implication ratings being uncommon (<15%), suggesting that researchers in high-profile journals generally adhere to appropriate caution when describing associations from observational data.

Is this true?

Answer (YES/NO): NO